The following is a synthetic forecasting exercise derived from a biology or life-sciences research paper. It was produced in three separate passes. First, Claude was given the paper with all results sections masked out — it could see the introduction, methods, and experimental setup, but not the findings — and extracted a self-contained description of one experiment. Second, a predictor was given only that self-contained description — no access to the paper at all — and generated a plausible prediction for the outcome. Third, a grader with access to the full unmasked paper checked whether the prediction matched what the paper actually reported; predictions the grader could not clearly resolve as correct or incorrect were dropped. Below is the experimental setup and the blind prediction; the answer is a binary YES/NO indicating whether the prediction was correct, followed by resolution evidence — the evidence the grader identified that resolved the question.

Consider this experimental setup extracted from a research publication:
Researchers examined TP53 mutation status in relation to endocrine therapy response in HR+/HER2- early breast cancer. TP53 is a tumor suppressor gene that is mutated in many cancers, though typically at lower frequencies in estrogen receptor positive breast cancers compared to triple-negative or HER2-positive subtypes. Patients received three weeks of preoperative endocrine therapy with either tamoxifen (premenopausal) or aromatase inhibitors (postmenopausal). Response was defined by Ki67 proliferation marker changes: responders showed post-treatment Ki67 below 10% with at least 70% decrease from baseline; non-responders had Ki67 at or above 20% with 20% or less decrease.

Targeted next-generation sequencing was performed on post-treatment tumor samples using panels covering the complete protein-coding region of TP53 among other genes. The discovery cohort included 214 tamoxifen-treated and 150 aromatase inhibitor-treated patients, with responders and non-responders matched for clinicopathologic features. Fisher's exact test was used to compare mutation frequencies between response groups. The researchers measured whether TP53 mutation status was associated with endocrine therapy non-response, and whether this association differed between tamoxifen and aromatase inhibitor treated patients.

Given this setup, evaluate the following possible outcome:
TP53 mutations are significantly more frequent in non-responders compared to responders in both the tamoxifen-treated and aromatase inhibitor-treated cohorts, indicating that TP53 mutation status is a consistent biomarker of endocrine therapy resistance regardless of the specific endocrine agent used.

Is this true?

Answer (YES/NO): YES